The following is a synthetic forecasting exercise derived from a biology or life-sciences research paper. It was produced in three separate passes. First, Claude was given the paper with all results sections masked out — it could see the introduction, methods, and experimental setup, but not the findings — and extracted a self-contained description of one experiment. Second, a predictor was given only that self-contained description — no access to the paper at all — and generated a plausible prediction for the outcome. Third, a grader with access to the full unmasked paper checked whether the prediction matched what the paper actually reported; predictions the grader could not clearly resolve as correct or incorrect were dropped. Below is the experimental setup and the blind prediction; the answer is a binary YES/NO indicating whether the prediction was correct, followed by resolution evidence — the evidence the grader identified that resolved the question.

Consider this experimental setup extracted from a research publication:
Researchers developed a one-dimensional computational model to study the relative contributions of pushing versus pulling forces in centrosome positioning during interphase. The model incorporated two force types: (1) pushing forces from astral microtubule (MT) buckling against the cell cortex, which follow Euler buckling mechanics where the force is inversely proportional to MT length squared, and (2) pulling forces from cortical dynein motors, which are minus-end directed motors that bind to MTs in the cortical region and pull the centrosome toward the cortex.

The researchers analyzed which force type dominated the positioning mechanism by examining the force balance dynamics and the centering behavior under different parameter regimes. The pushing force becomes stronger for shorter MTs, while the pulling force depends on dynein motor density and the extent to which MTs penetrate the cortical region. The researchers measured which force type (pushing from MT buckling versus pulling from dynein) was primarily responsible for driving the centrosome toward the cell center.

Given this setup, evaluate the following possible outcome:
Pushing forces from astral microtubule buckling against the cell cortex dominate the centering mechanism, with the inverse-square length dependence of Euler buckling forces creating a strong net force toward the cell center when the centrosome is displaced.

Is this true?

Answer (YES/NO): YES